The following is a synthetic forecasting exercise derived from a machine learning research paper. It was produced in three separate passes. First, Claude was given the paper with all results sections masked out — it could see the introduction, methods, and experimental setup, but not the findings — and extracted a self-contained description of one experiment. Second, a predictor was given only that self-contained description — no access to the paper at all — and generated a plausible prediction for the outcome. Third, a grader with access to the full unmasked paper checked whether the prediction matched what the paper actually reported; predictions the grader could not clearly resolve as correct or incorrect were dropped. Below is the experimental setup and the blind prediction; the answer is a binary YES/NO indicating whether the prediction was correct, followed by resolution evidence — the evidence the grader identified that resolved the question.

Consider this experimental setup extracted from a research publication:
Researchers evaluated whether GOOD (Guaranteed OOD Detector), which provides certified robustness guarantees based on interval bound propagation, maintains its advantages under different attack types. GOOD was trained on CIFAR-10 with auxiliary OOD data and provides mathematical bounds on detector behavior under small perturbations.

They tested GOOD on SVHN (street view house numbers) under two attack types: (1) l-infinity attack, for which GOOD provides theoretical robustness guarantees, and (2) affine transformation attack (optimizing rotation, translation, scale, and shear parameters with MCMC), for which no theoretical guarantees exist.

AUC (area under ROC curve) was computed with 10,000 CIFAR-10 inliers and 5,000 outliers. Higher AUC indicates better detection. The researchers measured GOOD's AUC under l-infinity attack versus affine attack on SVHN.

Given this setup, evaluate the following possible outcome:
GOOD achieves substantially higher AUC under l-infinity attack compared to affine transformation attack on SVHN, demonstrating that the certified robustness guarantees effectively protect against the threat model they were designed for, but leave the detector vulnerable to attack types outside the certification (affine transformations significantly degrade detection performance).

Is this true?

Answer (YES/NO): YES